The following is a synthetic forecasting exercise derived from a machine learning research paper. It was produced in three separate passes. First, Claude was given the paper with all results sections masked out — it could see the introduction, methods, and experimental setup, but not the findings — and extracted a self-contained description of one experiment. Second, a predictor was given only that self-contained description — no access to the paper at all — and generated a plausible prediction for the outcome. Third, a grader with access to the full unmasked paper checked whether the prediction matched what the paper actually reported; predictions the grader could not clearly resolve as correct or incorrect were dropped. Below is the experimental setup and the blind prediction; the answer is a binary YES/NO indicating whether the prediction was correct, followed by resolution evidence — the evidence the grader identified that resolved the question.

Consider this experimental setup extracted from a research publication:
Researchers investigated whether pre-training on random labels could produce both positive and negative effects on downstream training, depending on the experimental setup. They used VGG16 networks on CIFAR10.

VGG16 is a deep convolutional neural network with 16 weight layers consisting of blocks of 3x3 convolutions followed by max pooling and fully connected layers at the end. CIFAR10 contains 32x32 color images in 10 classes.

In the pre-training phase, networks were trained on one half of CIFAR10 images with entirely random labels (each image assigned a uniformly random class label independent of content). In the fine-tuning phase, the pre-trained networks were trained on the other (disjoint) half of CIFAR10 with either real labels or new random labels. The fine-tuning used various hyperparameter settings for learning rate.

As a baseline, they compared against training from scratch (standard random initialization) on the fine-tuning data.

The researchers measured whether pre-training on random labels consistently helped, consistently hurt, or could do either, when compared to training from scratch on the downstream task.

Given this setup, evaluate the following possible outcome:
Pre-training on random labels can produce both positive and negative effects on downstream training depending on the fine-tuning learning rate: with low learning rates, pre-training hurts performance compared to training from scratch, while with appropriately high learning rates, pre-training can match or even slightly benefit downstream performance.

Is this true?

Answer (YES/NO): NO